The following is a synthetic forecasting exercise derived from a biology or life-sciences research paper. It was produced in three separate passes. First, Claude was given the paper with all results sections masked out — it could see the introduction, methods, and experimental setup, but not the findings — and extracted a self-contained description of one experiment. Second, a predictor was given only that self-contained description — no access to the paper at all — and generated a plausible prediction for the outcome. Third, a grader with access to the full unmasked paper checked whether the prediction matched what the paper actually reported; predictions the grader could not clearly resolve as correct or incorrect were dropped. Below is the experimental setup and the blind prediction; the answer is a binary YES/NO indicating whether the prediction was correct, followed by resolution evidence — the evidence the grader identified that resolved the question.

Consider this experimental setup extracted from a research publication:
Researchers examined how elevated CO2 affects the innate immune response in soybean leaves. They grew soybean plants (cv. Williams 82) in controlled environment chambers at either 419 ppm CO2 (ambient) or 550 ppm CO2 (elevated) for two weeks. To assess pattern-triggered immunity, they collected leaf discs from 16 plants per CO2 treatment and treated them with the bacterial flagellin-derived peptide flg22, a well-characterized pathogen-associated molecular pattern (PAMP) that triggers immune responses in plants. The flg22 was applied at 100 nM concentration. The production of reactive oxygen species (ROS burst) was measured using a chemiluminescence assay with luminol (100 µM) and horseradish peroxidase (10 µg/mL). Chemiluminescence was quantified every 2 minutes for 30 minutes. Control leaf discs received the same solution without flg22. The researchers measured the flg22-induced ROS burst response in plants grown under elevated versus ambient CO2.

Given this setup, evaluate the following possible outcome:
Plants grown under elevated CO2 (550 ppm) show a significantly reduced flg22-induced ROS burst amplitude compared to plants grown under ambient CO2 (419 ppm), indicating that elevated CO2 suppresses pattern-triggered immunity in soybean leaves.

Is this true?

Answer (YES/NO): NO